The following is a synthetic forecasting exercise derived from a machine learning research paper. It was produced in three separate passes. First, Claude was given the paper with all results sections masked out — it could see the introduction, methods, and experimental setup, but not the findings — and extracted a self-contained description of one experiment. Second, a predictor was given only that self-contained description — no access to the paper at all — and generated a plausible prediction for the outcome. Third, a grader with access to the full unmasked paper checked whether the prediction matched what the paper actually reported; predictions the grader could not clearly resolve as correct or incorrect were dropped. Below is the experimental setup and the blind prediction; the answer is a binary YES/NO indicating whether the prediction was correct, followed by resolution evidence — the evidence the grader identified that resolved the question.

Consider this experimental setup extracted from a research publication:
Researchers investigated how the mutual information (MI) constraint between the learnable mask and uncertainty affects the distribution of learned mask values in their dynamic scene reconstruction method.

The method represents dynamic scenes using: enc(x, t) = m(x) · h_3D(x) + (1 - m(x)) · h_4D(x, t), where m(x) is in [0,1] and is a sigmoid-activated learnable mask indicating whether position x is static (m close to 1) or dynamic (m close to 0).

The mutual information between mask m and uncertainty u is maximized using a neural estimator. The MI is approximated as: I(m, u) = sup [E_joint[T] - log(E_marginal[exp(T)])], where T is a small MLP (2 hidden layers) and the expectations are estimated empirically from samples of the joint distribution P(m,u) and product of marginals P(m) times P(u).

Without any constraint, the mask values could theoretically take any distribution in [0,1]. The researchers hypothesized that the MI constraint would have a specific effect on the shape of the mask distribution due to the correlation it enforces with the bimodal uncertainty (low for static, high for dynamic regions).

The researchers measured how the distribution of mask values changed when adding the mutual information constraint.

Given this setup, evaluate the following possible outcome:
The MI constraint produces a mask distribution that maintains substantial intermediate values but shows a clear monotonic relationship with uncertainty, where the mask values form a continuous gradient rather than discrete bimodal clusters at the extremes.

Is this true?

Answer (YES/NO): NO